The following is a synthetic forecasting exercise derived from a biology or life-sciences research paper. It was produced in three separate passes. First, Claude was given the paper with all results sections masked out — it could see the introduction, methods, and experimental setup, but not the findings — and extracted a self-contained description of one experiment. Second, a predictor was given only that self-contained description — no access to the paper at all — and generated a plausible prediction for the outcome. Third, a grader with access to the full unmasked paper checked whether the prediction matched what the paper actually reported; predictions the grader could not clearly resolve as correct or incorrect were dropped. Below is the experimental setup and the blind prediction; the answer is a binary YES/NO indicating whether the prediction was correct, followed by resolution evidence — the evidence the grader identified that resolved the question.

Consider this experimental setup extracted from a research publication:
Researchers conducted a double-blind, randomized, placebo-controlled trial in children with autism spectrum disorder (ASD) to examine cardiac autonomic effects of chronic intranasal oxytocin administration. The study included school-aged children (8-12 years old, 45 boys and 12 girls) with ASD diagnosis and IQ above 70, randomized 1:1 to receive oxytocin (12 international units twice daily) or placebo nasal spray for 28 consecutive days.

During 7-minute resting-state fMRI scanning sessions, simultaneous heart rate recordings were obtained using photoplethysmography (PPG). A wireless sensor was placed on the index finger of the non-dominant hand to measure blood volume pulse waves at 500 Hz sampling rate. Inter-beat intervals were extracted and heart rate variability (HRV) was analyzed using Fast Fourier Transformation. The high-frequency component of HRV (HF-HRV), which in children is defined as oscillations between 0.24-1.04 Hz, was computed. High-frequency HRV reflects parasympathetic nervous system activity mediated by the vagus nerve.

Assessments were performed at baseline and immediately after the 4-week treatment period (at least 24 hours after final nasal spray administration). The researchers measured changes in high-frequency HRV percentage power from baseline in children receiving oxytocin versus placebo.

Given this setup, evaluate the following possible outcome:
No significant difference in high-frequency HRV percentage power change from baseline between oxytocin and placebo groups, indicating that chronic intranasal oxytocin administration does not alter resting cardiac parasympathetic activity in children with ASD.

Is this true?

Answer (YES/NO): NO